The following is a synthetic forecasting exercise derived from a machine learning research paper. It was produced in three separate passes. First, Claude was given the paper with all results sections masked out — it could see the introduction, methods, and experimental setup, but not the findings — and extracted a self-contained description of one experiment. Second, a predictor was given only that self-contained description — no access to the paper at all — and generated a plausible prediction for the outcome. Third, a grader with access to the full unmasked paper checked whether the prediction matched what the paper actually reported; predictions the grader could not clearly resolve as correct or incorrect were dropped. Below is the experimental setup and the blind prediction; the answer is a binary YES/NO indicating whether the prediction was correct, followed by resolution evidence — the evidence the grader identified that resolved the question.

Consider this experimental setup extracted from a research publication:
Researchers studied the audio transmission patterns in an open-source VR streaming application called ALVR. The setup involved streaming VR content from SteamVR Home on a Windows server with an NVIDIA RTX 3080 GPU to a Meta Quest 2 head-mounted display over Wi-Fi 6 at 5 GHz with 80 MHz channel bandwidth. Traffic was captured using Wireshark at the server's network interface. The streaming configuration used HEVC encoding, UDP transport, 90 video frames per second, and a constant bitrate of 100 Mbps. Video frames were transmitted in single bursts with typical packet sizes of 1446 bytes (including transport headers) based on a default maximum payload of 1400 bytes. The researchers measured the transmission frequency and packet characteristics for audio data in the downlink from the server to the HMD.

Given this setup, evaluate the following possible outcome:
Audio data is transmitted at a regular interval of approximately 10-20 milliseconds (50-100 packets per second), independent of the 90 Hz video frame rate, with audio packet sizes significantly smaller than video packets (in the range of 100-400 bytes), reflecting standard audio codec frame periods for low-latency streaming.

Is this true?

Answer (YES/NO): NO